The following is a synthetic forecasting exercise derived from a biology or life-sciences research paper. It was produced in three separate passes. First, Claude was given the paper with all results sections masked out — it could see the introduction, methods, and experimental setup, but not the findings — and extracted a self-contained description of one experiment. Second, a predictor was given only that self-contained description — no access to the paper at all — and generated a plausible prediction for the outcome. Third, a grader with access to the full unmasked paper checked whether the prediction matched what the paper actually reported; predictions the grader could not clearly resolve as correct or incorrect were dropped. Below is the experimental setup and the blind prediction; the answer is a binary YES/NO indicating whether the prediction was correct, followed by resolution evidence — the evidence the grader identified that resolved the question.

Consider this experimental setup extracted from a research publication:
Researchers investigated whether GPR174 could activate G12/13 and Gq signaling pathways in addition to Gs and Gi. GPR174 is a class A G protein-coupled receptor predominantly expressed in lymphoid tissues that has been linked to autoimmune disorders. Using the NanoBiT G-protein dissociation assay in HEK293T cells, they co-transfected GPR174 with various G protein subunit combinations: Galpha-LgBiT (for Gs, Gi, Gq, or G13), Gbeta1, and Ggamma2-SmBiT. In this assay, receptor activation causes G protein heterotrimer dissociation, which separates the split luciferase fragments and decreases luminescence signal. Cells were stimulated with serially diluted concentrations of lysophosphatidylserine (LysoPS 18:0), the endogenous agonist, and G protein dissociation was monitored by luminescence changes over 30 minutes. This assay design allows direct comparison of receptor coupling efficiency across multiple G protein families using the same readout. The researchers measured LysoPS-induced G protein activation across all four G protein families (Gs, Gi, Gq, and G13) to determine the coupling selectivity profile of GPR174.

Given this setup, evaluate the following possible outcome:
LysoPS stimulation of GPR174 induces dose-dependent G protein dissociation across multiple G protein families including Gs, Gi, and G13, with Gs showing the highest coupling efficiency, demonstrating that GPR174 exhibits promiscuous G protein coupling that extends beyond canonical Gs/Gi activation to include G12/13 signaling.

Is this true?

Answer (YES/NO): NO